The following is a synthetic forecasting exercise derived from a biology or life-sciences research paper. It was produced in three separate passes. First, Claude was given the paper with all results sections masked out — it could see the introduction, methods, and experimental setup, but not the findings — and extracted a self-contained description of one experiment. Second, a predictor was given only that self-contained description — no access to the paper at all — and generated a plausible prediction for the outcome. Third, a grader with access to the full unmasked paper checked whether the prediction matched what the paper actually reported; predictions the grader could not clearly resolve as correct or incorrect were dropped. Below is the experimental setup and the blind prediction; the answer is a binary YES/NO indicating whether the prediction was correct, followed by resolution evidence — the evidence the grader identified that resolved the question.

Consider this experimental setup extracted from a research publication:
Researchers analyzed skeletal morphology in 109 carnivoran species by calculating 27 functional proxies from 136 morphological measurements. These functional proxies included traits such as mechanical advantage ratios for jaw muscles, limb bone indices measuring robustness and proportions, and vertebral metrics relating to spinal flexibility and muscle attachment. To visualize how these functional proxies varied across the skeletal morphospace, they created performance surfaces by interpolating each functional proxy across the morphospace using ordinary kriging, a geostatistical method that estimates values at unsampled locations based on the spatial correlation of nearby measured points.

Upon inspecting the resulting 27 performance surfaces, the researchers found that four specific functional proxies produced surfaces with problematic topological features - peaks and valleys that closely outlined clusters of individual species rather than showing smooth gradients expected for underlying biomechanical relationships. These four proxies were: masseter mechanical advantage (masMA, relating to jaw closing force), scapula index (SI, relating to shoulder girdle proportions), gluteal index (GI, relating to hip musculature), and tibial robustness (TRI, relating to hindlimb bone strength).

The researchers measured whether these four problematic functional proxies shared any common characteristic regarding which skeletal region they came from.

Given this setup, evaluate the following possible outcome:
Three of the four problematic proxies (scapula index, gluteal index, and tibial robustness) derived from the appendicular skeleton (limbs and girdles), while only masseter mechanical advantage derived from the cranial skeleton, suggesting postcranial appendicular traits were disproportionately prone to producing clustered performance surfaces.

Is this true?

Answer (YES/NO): YES